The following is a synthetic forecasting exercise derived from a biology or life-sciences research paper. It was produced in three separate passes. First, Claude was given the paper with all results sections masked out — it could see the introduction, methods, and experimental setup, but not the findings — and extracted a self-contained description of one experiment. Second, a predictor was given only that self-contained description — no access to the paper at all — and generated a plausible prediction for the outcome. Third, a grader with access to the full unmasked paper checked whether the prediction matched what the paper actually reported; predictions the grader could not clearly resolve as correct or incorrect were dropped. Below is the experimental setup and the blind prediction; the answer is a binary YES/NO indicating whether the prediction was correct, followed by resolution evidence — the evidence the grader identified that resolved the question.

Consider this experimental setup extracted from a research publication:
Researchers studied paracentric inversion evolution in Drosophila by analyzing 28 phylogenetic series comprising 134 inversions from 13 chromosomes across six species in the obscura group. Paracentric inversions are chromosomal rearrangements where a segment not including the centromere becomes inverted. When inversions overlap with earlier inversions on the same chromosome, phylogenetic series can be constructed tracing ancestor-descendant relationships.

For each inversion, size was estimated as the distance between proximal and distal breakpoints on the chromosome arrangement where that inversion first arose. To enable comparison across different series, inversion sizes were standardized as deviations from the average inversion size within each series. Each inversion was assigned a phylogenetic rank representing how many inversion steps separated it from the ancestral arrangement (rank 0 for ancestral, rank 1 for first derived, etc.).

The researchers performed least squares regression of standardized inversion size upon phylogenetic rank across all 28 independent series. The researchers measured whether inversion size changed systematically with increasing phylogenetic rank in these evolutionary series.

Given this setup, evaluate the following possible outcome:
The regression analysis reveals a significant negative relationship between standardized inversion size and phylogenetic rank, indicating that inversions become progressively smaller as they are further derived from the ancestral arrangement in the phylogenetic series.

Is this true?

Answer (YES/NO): NO